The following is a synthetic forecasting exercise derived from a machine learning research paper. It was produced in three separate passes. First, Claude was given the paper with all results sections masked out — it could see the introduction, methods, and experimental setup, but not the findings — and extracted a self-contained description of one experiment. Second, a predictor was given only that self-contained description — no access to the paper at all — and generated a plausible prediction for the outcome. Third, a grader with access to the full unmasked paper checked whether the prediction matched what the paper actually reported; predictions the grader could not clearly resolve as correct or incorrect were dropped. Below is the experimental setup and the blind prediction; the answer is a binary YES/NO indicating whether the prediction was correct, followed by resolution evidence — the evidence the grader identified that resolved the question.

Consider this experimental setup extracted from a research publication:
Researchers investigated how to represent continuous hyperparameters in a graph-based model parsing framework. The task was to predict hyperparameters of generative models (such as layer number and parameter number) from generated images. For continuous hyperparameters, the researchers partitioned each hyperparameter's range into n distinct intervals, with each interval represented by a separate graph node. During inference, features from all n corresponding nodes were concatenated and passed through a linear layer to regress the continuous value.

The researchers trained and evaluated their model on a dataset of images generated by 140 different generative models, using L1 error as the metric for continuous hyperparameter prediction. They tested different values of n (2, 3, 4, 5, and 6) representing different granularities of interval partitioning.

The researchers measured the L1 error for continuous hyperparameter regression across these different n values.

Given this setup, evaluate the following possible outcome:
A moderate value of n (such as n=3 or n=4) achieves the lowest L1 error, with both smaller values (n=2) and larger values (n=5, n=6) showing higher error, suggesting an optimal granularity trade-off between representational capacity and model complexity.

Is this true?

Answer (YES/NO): YES